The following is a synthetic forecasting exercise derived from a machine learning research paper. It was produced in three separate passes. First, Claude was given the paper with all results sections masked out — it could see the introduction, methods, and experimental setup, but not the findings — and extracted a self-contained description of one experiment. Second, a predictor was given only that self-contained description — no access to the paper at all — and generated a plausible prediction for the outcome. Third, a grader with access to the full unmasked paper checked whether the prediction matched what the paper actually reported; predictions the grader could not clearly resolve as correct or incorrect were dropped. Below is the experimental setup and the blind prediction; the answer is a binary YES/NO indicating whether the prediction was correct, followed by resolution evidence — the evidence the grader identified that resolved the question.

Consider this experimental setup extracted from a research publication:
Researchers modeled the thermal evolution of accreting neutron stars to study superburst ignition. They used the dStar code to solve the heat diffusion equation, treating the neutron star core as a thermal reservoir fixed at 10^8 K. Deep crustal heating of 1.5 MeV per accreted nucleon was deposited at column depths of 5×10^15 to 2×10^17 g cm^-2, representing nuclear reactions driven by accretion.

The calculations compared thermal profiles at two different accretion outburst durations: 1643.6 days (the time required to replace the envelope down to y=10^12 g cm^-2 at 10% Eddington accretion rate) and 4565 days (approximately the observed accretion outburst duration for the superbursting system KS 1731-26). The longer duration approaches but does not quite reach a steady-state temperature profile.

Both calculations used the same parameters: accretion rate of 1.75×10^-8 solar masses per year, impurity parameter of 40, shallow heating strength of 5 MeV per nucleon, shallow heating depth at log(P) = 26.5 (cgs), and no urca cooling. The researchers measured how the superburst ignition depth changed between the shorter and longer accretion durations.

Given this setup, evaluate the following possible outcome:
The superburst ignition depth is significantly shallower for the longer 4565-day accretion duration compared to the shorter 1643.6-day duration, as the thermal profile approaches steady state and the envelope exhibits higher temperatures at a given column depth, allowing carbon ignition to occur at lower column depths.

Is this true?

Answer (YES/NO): NO